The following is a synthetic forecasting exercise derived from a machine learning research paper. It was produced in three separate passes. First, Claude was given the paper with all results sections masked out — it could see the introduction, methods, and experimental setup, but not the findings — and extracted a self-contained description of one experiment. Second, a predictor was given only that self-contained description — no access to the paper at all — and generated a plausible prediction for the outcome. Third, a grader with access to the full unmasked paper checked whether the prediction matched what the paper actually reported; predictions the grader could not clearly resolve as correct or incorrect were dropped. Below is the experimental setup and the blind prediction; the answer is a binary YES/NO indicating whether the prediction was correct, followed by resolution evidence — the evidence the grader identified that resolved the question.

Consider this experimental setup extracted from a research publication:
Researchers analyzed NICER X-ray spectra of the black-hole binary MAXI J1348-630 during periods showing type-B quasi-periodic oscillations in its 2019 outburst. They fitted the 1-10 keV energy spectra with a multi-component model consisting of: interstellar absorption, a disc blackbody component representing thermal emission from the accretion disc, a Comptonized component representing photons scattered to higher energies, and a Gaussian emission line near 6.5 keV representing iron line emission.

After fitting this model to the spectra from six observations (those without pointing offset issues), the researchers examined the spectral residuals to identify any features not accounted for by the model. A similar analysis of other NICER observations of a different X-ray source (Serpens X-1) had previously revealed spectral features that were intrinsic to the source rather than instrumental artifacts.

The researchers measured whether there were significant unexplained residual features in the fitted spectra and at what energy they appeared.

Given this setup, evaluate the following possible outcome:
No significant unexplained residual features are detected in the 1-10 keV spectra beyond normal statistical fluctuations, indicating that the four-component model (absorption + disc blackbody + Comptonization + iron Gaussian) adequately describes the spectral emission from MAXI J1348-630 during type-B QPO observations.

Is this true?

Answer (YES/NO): NO